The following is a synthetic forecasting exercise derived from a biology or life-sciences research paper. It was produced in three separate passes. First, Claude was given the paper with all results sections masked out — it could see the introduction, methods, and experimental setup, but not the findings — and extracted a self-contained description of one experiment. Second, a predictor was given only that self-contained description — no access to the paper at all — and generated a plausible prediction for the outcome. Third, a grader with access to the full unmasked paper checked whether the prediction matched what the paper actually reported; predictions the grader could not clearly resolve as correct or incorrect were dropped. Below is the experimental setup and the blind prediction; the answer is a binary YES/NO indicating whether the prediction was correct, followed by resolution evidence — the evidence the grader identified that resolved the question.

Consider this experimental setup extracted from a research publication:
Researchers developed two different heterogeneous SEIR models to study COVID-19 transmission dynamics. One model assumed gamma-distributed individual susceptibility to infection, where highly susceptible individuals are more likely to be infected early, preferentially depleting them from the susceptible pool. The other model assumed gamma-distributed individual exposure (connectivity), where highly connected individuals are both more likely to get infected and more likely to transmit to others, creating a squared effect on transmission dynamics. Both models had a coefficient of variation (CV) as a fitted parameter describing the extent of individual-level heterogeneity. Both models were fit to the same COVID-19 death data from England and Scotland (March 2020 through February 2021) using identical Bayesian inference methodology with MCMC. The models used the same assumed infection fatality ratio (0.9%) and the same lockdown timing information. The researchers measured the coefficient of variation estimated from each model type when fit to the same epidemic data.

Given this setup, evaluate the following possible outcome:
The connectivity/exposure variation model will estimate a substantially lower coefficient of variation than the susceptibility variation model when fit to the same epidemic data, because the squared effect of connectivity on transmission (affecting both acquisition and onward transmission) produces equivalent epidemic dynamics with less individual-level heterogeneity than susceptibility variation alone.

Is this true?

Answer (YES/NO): YES